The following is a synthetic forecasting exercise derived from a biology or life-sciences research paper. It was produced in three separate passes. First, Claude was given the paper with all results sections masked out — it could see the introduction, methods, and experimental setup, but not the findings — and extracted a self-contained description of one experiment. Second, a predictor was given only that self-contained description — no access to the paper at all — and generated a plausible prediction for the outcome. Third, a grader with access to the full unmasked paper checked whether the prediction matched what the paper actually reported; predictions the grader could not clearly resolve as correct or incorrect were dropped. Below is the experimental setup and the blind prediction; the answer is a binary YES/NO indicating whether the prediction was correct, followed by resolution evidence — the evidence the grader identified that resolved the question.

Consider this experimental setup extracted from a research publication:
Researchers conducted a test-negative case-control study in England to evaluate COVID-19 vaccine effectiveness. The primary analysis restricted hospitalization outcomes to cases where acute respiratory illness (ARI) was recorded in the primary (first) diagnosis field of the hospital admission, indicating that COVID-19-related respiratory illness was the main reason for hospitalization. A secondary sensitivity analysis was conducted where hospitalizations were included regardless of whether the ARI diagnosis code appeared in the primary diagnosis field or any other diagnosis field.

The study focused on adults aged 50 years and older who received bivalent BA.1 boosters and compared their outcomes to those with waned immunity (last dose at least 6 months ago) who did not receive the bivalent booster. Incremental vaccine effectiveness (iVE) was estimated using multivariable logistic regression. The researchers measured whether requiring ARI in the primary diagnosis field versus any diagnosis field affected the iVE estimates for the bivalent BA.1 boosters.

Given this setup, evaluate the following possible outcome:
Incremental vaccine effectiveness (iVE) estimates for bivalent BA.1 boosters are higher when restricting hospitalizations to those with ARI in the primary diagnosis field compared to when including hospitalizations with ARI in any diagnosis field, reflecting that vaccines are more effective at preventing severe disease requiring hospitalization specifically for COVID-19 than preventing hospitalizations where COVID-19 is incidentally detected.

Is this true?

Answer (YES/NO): NO